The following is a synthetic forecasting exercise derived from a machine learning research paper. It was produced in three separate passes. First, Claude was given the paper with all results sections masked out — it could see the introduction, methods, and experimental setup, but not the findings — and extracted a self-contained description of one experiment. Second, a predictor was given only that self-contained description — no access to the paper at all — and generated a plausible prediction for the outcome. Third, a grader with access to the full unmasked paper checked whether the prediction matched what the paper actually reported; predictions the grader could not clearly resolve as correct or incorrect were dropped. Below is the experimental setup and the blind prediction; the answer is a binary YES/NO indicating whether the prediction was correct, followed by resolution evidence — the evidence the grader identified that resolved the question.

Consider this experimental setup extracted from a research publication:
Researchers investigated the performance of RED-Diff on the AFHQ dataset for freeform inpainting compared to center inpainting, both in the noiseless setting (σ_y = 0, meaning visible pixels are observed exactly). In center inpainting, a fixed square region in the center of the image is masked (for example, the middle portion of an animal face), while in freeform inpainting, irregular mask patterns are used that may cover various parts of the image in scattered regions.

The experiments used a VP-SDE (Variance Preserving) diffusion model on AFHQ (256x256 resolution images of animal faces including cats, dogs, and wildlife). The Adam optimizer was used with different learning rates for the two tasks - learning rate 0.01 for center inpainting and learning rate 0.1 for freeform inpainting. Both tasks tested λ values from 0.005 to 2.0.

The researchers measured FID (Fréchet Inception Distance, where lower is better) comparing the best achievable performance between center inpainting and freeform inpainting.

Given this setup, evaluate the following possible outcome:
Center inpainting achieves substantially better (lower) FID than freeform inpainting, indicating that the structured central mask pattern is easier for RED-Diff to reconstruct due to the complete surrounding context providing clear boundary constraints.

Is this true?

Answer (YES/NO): NO